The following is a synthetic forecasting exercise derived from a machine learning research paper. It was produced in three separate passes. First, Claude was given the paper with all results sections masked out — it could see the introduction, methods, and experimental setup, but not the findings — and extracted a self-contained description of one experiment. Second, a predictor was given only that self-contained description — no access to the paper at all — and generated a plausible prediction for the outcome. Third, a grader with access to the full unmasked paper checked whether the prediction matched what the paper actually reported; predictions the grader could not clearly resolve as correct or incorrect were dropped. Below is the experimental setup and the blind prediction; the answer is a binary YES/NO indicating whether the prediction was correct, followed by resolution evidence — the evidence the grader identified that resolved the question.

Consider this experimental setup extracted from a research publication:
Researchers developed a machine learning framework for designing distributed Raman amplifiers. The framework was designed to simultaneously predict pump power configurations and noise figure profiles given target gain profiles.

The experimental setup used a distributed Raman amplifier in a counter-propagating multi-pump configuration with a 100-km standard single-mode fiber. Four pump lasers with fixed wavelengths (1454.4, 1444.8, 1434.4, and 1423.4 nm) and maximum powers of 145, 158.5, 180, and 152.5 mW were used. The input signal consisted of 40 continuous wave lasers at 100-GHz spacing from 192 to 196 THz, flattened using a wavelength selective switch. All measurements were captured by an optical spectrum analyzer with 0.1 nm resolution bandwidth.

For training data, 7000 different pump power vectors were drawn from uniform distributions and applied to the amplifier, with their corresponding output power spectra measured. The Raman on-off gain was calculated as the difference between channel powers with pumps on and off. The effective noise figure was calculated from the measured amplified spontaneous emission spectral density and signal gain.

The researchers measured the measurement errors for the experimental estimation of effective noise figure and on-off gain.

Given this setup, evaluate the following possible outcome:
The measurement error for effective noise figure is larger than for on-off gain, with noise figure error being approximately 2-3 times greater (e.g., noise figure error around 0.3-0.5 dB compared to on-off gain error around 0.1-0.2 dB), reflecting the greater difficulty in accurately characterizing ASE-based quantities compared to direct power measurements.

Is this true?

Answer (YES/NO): NO